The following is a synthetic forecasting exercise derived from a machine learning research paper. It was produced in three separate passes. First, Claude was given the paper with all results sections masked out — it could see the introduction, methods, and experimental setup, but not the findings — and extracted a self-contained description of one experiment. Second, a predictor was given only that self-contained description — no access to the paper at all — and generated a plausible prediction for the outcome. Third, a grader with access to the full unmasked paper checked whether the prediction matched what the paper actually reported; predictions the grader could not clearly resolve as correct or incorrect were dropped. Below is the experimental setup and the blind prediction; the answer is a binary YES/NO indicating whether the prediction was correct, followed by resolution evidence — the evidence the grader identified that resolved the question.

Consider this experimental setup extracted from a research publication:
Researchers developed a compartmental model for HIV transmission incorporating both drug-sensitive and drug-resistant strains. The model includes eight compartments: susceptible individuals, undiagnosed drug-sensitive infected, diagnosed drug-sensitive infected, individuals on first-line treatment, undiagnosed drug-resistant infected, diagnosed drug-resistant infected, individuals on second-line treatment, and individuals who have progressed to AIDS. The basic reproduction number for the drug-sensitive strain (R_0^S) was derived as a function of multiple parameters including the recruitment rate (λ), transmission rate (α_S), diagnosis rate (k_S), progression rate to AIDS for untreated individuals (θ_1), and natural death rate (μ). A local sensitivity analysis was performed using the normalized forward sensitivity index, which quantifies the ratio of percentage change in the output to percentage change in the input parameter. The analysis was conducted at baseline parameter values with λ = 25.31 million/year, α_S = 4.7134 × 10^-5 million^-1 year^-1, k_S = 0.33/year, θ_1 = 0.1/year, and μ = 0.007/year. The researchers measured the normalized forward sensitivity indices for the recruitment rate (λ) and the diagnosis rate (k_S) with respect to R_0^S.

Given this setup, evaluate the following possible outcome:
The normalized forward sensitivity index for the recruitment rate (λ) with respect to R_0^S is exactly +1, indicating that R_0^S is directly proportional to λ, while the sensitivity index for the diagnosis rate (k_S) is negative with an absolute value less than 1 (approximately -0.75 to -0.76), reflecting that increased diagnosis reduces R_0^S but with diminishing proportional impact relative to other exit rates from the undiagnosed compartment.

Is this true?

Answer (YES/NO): YES